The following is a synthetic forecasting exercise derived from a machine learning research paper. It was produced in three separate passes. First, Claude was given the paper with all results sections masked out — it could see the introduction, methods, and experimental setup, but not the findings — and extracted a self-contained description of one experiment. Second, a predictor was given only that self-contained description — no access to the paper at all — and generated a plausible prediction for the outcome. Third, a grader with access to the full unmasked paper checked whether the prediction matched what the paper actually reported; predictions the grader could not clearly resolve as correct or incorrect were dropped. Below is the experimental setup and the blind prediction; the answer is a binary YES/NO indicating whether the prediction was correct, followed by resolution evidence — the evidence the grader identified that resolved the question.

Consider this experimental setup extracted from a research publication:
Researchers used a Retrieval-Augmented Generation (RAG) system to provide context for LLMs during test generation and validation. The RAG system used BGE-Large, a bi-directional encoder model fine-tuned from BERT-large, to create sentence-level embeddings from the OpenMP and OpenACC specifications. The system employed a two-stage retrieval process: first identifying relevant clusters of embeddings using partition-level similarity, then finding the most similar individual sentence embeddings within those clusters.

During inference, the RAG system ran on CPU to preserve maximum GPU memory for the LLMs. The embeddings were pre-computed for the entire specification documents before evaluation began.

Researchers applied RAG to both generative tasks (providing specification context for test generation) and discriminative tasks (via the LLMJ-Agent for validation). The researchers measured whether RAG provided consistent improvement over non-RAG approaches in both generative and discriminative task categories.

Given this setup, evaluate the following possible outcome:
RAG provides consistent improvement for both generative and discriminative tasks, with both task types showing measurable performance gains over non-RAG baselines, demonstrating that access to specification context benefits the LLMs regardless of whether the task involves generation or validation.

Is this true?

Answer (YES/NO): NO